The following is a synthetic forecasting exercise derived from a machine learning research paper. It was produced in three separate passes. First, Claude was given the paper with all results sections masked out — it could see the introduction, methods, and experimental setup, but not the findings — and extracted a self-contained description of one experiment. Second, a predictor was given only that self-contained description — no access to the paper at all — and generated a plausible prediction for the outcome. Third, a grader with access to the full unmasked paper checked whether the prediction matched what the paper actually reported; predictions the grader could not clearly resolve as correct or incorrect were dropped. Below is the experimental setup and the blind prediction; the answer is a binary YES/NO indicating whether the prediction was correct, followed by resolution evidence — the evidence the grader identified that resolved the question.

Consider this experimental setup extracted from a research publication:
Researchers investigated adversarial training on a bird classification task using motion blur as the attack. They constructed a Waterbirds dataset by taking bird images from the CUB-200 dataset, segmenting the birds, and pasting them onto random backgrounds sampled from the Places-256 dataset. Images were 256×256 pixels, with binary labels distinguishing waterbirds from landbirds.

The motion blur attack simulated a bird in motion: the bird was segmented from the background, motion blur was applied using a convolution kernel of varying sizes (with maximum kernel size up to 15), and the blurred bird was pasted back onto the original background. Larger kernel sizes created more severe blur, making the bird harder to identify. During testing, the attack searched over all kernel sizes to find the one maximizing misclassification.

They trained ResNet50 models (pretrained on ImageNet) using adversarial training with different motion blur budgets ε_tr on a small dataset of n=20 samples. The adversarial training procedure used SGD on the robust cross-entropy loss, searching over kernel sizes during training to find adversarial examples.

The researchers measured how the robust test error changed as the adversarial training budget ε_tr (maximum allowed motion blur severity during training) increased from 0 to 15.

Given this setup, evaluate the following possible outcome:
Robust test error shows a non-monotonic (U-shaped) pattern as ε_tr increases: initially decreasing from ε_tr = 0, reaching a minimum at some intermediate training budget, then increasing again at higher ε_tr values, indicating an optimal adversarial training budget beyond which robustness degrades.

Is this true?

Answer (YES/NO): NO